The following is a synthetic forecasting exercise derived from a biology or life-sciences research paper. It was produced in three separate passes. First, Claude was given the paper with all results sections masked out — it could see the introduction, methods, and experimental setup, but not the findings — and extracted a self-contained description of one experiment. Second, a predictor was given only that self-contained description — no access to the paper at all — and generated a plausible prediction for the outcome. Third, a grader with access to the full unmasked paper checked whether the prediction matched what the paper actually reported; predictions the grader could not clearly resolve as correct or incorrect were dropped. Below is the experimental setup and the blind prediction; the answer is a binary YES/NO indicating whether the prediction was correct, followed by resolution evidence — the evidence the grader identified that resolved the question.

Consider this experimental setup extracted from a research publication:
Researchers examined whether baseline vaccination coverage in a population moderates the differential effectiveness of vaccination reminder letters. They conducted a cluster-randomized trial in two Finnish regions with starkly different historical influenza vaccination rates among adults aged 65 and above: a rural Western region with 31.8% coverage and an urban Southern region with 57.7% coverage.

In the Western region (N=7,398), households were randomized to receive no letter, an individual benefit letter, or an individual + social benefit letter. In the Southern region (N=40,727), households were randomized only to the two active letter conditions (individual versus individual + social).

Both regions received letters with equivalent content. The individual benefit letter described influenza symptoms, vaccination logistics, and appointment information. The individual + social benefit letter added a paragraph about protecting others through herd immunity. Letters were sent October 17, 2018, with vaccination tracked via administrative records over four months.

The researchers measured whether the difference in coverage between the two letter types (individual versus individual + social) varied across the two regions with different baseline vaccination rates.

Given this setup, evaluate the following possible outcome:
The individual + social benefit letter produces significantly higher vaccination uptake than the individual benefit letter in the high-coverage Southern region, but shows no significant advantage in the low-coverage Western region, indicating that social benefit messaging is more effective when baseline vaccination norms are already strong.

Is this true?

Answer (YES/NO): NO